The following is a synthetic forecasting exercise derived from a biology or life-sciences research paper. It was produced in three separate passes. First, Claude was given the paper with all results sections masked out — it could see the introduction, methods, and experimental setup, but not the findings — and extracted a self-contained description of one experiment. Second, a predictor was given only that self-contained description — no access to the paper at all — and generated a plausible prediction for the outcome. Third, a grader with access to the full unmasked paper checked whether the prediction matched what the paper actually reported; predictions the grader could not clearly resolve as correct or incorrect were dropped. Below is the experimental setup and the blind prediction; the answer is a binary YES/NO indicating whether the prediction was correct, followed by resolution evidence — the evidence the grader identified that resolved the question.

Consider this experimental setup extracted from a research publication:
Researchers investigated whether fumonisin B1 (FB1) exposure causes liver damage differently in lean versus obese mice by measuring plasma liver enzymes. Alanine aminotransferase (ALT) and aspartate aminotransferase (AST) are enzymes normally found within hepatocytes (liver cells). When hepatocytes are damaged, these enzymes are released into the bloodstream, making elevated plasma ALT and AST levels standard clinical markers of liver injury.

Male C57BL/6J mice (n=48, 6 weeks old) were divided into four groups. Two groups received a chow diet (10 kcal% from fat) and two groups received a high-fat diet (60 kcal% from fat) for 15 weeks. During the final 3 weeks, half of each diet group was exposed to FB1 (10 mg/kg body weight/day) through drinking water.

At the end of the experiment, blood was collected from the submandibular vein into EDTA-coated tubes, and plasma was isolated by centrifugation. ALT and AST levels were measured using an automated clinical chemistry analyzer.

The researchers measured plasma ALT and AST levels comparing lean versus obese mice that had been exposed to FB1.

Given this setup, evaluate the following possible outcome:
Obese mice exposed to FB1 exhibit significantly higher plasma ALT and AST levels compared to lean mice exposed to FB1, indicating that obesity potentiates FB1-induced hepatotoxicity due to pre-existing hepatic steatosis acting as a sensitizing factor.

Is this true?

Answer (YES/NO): YES